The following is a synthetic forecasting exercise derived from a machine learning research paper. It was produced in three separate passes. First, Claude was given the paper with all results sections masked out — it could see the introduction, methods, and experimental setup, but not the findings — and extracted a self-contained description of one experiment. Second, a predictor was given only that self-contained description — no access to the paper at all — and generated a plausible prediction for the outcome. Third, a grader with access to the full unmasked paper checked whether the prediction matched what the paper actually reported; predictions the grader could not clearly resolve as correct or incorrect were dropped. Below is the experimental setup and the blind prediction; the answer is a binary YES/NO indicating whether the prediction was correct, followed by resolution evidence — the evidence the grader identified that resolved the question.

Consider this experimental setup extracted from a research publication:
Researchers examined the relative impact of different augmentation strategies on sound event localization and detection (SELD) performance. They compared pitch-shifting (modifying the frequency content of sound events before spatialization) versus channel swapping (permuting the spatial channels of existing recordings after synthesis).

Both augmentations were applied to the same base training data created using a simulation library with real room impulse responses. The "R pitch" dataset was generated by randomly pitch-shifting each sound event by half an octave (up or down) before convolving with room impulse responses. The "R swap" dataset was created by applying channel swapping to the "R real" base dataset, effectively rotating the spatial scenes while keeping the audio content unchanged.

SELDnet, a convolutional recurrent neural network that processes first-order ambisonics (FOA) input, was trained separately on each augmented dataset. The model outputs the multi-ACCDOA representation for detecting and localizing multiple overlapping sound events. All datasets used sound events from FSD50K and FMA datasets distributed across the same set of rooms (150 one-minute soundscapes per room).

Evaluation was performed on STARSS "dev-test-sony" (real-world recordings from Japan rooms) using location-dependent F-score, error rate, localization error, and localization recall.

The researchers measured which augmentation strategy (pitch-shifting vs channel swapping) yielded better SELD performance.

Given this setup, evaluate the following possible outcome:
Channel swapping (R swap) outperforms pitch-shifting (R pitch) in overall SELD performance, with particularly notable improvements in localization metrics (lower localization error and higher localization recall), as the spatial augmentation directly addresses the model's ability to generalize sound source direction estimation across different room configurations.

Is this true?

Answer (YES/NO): NO